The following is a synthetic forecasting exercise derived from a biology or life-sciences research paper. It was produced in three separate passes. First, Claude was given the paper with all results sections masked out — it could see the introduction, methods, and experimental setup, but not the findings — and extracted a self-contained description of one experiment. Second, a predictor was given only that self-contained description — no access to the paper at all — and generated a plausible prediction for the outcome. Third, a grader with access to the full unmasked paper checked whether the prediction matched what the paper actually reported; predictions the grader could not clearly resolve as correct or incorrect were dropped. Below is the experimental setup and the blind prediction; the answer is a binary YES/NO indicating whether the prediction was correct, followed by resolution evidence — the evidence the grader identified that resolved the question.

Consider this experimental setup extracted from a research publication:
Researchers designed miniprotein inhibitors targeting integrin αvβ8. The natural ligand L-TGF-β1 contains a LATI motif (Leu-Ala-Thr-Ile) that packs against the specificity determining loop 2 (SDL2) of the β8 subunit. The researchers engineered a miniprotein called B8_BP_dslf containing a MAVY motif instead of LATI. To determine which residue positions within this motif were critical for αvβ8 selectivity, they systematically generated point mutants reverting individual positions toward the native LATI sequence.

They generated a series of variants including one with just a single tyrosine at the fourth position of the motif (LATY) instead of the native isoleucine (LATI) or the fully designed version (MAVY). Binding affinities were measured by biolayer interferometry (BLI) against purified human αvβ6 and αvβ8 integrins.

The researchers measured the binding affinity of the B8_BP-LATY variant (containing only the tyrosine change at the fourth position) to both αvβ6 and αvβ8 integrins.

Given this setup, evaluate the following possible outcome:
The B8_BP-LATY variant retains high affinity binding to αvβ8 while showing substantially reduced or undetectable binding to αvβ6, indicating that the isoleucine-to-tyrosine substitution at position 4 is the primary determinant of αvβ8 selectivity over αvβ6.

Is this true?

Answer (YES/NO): YES